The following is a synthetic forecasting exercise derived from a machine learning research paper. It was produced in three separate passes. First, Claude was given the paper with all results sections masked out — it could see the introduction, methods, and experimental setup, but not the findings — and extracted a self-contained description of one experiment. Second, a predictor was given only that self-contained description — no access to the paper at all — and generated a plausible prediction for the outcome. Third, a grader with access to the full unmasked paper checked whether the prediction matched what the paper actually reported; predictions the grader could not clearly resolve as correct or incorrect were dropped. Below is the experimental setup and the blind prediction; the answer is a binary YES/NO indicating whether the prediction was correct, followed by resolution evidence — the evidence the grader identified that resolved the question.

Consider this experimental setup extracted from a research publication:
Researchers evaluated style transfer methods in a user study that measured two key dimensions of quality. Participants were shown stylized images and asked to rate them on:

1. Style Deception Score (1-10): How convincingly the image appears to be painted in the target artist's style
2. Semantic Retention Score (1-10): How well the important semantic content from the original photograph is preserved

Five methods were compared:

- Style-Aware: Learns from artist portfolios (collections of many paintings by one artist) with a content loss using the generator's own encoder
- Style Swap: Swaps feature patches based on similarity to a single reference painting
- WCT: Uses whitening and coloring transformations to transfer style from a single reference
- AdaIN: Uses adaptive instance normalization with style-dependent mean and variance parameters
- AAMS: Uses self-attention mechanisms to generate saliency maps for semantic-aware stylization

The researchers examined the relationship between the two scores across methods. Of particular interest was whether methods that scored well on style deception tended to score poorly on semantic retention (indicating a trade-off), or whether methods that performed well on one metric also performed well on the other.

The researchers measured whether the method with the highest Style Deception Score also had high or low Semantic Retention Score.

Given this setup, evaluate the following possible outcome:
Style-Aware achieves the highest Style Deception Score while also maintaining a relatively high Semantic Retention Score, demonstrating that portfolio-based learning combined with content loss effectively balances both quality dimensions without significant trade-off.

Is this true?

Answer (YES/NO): NO